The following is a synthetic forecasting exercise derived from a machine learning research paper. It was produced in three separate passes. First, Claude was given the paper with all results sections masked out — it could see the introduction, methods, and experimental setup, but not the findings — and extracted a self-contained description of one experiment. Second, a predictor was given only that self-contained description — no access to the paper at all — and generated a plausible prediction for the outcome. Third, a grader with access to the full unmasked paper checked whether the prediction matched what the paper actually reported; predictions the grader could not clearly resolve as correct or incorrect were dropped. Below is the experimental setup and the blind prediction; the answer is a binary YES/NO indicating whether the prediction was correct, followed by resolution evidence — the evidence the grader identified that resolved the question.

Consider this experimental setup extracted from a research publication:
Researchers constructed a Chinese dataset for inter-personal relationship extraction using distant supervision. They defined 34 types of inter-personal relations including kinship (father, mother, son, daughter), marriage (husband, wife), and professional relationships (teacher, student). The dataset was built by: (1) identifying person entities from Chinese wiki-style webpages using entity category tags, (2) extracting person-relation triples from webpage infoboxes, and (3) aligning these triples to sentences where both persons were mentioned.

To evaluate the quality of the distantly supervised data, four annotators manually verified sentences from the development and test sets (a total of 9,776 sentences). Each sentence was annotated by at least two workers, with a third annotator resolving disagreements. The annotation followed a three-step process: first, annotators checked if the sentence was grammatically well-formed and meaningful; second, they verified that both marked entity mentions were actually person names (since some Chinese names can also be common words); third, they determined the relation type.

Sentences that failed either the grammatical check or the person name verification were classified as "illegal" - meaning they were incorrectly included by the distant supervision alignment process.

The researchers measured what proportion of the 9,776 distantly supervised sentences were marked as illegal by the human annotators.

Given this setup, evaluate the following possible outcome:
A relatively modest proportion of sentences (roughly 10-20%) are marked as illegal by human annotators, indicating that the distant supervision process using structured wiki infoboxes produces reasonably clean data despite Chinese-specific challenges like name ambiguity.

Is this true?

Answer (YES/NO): NO